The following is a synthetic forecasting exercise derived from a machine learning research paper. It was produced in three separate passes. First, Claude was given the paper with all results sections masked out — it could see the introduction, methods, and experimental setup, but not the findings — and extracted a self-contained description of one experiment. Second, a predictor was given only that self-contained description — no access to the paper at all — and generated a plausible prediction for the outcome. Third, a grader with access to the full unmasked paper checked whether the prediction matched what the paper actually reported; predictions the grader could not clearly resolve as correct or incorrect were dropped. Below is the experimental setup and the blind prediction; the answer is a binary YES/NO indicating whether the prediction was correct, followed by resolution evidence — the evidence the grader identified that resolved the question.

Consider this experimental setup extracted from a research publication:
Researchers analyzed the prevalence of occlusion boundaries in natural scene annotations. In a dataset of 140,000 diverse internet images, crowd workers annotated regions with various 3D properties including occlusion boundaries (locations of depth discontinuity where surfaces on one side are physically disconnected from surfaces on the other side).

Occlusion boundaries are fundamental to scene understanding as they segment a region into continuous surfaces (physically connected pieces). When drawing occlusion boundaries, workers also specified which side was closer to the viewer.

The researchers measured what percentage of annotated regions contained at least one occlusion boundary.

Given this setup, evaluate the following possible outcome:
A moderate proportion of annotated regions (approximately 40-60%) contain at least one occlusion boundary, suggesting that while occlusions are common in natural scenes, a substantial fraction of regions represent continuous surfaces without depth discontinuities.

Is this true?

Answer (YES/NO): NO